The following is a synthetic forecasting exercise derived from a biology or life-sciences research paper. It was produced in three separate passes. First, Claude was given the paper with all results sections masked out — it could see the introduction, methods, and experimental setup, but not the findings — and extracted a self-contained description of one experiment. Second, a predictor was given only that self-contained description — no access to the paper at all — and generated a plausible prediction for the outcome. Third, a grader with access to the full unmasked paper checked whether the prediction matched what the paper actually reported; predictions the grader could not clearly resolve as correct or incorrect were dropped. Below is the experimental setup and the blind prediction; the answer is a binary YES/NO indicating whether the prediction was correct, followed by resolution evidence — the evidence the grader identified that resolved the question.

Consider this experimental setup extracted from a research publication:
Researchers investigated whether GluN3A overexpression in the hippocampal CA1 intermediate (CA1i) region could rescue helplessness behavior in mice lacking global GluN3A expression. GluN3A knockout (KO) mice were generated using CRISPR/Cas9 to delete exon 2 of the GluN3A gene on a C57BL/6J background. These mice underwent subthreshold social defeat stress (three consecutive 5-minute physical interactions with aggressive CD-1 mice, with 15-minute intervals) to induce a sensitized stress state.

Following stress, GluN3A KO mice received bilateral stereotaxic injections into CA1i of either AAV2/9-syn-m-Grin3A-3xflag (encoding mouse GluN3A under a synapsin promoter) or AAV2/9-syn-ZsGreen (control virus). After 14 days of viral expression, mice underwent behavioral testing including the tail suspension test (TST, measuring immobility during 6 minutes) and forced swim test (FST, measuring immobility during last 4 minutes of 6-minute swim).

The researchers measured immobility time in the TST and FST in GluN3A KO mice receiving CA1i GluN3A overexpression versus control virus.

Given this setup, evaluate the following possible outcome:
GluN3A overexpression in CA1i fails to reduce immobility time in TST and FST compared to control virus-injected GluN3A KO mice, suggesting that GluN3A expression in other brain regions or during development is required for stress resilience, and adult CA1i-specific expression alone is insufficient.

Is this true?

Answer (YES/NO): NO